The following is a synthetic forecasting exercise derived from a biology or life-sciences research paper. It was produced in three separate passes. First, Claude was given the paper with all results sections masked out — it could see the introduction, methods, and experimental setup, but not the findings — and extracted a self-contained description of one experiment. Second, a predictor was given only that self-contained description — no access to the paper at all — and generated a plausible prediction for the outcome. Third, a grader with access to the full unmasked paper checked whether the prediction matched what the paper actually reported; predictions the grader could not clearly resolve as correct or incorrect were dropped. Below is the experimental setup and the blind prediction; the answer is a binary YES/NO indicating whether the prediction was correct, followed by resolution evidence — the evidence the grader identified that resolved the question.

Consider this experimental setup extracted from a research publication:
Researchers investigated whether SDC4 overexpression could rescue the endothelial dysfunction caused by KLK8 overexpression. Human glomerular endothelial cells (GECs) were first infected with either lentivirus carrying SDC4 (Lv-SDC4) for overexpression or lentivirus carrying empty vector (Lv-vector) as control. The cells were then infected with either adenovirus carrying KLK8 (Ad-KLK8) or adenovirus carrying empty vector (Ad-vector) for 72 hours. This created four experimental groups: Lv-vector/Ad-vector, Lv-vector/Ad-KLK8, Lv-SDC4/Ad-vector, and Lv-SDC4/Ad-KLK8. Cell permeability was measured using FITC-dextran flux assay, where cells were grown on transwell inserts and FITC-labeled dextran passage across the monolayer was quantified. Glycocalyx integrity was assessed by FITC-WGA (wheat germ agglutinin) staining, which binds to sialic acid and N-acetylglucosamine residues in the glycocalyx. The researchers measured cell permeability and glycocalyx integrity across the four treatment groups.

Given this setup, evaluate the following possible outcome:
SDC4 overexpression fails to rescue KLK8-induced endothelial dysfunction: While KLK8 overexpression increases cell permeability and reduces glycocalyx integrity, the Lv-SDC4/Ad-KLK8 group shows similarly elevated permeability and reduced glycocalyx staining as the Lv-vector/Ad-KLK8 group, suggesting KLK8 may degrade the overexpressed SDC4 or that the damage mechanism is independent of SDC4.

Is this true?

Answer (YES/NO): NO